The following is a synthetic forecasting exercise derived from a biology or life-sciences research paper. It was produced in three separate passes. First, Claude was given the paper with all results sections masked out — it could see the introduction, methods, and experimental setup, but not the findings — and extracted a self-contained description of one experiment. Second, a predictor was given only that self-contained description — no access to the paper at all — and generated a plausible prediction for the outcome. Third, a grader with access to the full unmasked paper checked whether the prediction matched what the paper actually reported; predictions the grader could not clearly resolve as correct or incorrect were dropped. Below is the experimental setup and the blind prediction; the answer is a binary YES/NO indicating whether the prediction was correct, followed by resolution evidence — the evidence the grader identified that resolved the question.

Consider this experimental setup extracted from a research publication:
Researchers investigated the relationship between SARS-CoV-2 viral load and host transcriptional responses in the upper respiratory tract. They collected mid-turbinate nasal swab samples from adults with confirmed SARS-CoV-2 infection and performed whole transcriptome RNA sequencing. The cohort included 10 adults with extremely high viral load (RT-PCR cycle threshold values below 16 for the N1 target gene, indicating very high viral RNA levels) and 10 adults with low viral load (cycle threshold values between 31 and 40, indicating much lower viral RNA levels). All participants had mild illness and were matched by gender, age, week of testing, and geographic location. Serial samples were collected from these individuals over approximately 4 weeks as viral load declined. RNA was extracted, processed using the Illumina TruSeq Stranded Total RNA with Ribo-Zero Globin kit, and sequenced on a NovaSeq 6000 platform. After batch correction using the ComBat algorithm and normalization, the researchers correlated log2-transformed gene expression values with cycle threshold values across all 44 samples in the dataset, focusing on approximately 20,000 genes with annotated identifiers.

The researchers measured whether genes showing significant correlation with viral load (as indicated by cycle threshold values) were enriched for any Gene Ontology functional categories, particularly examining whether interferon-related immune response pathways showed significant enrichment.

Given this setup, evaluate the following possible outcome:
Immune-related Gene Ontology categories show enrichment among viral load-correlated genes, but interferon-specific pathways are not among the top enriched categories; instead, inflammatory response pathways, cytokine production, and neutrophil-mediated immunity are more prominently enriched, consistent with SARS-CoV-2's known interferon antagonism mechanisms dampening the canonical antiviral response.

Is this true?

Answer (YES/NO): NO